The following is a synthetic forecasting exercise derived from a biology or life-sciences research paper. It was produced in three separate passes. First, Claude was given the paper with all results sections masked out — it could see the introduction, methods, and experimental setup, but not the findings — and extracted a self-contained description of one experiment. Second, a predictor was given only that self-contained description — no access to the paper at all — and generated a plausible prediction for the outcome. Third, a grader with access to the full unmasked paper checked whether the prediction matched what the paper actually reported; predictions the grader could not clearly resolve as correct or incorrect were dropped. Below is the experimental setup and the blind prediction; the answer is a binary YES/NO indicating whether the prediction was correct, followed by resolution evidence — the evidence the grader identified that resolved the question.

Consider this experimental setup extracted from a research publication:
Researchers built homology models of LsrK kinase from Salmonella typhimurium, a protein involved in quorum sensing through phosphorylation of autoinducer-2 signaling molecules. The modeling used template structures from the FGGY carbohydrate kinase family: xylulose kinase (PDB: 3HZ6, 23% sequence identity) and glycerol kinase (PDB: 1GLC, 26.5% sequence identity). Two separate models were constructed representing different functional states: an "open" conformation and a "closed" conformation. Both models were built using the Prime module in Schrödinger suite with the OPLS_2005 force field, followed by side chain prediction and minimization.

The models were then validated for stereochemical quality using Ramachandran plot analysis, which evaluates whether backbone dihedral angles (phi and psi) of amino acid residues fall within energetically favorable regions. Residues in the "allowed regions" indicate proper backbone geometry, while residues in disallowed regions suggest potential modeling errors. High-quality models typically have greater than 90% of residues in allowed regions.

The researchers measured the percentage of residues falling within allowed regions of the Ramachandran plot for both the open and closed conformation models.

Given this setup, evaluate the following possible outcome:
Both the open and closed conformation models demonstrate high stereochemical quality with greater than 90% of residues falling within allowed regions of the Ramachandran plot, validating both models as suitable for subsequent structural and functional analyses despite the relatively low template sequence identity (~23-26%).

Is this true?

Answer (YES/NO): YES